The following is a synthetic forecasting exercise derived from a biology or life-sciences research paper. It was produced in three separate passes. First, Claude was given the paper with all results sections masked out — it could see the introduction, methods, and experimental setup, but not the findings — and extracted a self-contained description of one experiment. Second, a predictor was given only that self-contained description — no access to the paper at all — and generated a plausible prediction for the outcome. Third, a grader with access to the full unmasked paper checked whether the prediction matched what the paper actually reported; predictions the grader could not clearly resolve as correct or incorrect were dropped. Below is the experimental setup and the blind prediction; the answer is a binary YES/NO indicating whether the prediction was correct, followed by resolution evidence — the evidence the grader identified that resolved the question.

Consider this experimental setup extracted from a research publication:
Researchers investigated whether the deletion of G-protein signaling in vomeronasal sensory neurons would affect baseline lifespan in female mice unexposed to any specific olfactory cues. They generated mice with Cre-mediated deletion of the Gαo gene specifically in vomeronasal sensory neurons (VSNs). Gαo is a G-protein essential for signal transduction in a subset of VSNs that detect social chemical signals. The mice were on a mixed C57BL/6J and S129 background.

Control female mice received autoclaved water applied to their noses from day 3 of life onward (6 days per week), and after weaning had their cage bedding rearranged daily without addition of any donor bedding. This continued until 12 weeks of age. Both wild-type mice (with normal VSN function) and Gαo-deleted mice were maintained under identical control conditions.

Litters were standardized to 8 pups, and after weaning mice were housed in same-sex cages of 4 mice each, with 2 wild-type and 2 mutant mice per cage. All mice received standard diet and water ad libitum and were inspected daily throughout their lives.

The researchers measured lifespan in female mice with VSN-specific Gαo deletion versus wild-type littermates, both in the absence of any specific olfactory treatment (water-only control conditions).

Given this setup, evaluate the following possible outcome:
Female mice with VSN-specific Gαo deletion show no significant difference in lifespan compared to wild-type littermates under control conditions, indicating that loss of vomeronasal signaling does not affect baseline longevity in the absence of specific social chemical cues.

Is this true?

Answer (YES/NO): YES